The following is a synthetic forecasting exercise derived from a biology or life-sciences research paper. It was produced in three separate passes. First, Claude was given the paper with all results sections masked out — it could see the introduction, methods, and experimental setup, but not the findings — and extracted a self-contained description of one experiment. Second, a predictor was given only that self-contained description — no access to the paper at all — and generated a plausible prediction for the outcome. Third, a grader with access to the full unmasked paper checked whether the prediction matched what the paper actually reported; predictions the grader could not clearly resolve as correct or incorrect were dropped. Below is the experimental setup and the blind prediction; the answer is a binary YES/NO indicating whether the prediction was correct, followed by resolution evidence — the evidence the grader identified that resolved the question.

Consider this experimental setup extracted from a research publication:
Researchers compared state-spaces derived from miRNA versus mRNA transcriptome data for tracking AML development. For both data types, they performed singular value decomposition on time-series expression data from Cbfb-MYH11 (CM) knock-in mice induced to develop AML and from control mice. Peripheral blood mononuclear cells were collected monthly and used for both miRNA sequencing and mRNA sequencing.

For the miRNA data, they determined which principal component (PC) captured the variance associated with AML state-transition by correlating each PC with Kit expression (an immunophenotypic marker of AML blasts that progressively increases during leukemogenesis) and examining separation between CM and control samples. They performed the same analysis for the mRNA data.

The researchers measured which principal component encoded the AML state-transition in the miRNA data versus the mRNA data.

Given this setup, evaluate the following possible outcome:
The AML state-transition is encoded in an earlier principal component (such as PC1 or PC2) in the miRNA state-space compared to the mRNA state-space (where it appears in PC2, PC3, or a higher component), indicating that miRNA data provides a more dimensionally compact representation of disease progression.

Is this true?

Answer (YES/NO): YES